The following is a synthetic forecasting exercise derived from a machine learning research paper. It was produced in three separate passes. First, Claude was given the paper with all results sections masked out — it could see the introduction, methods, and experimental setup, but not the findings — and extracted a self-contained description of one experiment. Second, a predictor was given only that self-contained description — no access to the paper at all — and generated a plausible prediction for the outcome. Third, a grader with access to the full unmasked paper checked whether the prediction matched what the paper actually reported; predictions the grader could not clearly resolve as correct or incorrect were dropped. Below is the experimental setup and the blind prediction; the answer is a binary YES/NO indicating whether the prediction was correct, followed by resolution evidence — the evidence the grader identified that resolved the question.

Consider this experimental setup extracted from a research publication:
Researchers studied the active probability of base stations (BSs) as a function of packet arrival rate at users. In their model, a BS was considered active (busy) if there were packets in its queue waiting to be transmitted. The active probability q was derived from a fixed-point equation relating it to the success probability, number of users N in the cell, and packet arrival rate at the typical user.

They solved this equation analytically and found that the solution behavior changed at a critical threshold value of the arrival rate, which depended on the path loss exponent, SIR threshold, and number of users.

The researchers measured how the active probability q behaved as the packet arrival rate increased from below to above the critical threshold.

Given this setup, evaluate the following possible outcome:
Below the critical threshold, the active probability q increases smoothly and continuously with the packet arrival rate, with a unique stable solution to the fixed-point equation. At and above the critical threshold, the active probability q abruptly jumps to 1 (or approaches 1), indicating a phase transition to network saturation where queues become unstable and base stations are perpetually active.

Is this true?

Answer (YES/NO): YES